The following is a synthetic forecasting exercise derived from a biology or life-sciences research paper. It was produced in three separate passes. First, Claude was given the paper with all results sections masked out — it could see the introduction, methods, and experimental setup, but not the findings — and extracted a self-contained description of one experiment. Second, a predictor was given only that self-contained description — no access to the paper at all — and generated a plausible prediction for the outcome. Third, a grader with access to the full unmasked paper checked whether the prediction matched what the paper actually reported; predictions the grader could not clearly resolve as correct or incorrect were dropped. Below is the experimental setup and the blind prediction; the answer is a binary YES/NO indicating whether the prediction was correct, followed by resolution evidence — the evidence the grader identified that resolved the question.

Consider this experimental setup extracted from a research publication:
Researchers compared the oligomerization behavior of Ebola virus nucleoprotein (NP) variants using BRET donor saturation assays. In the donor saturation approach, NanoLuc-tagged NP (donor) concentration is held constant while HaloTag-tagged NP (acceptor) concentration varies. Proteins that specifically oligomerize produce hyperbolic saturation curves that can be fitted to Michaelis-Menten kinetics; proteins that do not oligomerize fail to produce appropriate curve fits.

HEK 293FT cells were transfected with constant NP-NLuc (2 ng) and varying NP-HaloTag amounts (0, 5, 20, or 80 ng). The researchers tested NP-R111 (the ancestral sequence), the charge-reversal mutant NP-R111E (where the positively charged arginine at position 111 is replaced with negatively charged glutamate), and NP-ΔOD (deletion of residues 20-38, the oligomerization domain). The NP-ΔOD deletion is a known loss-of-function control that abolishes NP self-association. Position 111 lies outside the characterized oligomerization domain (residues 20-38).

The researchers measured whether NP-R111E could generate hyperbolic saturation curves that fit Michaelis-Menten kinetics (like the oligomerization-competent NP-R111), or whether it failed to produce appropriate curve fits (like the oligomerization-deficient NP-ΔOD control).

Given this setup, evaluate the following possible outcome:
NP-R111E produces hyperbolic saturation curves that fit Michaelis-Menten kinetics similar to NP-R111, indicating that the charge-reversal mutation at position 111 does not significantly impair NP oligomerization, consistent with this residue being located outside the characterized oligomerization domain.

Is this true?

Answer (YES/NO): NO